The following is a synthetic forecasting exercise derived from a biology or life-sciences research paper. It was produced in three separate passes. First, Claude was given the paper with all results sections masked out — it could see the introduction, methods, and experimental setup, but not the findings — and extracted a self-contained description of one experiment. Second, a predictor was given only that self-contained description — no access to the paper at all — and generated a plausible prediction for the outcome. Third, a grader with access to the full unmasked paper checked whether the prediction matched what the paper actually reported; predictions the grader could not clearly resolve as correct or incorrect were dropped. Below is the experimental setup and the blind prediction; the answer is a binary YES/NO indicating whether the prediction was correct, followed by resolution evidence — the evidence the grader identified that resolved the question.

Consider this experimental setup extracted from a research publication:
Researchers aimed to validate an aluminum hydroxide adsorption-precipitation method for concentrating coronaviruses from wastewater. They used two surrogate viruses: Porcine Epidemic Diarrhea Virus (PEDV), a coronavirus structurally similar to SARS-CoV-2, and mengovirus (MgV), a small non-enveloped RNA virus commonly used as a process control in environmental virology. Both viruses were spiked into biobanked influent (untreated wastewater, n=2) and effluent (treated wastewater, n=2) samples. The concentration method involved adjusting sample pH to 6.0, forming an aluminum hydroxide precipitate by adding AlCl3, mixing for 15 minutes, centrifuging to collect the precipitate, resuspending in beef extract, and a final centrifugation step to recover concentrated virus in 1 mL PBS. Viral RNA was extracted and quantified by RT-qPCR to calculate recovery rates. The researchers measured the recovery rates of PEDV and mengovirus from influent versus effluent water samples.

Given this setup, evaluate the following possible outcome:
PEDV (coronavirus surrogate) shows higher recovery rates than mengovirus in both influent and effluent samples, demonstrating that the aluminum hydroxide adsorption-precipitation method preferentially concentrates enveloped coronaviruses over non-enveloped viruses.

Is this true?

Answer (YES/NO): NO